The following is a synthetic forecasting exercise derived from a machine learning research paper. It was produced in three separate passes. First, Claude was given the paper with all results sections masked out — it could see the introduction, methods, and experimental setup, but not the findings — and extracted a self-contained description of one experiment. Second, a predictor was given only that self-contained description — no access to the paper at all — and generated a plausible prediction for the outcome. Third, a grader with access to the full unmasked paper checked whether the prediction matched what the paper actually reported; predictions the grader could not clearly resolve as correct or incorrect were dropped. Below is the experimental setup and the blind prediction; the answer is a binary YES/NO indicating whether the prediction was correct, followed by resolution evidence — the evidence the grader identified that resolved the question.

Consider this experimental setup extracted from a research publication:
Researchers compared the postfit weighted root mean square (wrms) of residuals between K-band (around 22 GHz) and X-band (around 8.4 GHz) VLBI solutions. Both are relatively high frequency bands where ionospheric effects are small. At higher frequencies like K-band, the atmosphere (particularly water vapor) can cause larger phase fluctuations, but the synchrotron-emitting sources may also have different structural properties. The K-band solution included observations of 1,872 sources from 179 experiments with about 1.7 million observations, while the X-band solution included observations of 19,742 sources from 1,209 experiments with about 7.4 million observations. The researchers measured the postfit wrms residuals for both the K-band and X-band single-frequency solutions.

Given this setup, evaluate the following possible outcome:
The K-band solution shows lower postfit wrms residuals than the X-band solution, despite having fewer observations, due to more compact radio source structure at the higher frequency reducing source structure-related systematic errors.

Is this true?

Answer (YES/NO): YES